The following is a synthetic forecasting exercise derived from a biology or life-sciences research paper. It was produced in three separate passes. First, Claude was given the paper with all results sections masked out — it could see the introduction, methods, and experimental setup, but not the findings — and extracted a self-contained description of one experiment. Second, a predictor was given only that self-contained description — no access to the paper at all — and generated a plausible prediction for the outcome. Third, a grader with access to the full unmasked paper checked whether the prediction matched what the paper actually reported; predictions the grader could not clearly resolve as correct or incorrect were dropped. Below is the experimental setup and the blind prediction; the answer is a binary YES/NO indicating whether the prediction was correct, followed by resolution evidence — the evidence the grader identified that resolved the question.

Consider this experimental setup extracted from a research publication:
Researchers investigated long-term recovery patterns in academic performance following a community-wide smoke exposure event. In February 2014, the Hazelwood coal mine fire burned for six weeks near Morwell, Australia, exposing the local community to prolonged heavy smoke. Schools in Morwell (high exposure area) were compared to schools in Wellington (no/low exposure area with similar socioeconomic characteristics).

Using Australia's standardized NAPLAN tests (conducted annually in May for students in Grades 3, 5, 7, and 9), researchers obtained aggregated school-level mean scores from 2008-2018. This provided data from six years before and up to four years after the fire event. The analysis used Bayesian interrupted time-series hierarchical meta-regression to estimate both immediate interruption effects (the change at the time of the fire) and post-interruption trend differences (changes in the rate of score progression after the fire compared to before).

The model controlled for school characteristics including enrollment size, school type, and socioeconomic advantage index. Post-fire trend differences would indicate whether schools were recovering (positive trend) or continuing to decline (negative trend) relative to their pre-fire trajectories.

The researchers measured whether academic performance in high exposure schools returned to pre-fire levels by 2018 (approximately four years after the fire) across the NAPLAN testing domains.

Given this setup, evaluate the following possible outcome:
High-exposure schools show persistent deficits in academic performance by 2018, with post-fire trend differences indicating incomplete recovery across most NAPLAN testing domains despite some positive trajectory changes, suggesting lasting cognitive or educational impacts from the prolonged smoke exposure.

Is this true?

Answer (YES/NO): YES